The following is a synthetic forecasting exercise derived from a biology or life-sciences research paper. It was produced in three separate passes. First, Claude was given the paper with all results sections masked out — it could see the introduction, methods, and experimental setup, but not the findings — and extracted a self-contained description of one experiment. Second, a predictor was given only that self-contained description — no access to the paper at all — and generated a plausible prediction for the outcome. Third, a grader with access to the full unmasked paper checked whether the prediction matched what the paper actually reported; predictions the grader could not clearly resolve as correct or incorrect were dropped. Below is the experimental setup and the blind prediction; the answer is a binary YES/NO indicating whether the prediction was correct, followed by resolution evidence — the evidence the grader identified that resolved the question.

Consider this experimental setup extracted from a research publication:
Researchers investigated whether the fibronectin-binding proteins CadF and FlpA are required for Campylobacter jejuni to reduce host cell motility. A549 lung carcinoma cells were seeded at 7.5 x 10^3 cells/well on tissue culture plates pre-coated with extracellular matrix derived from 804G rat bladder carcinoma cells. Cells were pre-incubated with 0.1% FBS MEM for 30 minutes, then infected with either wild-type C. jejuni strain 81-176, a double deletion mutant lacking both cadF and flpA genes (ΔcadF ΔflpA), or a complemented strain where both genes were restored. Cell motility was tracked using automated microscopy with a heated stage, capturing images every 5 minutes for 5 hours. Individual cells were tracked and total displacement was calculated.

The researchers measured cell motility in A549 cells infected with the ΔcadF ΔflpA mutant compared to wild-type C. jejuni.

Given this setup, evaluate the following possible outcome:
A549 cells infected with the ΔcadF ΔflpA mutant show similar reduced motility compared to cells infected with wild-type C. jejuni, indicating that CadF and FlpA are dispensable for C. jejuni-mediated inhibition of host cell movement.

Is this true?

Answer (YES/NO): NO